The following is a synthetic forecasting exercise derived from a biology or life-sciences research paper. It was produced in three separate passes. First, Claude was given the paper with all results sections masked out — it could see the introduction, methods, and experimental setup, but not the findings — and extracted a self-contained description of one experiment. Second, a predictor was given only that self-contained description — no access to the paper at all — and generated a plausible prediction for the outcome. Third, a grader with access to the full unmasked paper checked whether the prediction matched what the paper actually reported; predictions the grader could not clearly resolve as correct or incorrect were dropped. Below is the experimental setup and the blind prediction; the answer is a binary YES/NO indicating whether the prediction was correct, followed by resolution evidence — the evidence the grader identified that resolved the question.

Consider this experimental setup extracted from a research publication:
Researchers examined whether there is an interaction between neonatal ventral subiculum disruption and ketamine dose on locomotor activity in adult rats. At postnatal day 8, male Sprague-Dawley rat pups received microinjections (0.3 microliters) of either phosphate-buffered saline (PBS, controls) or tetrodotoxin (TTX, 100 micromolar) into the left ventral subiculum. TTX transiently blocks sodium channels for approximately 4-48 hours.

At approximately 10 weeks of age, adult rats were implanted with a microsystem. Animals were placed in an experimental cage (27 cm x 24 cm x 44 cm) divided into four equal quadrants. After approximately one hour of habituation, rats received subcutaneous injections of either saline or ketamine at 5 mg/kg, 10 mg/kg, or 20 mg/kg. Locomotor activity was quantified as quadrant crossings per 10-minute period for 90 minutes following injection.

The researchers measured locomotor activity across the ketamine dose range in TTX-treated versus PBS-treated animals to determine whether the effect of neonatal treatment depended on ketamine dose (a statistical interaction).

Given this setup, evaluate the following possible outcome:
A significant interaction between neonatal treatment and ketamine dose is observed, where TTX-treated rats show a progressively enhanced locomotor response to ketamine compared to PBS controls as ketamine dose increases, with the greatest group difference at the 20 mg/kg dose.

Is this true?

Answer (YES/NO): YES